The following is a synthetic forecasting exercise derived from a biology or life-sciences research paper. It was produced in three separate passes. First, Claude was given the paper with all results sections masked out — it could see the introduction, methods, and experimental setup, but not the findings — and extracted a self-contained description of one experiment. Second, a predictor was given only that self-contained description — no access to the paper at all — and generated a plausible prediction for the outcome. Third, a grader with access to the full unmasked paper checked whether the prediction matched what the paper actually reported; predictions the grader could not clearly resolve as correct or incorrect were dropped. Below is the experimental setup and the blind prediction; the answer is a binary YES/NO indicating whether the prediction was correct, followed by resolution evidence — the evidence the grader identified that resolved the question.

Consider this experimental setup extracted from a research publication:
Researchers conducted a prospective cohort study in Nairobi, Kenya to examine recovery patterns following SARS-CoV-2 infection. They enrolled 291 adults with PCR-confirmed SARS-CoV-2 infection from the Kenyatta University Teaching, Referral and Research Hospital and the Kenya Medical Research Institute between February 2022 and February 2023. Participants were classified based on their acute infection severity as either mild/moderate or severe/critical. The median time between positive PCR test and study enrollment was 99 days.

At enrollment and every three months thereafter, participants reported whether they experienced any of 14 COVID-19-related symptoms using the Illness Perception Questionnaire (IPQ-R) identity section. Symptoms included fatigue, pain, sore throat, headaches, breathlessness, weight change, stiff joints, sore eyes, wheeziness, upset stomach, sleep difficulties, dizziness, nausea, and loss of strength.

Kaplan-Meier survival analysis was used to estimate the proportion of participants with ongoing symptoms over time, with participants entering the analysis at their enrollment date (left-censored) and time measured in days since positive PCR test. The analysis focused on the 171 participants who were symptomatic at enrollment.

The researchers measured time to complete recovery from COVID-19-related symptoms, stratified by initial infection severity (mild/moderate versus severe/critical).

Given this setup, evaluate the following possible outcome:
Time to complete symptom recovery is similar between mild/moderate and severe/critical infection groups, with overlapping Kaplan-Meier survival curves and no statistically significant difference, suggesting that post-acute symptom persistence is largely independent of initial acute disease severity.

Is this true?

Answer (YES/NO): NO